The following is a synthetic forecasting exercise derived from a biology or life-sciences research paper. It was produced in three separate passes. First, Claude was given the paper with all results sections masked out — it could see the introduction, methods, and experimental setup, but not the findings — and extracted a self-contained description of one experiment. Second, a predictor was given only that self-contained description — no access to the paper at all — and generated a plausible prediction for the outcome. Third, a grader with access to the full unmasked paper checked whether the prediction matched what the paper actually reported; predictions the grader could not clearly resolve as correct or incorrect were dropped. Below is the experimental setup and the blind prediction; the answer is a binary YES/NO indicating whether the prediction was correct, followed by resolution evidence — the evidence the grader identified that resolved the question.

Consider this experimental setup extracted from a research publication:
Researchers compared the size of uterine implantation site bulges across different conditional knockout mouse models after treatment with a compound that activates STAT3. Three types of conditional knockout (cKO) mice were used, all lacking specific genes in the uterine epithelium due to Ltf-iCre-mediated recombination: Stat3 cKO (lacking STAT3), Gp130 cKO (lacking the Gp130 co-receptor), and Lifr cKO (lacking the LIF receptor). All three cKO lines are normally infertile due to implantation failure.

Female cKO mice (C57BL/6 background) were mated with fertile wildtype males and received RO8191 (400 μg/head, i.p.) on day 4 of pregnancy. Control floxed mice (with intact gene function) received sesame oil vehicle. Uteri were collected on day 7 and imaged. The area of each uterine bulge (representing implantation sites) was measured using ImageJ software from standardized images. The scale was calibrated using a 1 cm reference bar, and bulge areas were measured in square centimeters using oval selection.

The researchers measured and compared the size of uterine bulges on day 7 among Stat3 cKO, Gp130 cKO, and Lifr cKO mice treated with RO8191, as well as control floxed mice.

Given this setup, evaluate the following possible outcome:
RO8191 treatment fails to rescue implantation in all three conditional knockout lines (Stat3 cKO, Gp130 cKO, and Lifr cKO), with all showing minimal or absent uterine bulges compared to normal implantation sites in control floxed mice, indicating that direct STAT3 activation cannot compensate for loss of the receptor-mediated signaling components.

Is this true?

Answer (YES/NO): NO